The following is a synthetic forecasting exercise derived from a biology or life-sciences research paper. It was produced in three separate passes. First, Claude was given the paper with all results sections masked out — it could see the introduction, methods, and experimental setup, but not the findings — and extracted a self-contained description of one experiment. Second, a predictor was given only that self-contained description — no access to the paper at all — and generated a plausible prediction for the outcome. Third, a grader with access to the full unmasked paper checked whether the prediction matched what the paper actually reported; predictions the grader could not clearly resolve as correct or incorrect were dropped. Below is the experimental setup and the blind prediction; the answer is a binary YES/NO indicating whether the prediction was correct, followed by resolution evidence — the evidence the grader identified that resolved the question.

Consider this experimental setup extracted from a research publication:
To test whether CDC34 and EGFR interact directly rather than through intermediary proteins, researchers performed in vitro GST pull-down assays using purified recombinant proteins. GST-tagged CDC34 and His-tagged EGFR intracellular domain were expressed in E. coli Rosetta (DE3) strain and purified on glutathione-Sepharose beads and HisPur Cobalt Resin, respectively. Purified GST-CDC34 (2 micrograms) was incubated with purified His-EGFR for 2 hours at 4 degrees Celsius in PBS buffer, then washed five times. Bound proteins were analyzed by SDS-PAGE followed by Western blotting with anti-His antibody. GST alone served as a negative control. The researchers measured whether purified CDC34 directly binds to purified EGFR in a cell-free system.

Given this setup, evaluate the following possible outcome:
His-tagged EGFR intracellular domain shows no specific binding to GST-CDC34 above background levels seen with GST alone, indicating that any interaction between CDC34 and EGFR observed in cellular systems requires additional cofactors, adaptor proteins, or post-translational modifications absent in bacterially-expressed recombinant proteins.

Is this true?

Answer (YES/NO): NO